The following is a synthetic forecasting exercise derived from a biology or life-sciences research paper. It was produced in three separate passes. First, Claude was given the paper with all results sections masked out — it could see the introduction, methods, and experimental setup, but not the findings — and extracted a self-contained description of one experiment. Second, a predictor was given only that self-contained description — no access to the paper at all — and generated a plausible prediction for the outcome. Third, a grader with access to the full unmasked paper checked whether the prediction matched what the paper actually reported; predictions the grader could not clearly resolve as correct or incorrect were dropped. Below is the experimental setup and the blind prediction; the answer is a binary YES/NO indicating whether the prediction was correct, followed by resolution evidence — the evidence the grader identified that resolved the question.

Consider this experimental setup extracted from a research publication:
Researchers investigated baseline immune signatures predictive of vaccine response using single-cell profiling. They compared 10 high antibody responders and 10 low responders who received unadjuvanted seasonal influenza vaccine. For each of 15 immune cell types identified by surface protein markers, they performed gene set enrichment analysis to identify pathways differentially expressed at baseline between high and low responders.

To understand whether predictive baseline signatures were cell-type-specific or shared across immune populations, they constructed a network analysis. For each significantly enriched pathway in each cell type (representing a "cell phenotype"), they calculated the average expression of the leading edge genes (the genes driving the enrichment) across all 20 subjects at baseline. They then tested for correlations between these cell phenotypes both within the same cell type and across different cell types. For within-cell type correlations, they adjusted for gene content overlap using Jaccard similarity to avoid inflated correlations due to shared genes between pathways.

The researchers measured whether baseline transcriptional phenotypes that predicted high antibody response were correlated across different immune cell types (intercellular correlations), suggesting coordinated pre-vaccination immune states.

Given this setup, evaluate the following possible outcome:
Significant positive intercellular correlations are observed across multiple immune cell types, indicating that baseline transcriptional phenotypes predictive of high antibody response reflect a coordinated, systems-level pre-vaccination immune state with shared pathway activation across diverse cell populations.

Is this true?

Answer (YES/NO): YES